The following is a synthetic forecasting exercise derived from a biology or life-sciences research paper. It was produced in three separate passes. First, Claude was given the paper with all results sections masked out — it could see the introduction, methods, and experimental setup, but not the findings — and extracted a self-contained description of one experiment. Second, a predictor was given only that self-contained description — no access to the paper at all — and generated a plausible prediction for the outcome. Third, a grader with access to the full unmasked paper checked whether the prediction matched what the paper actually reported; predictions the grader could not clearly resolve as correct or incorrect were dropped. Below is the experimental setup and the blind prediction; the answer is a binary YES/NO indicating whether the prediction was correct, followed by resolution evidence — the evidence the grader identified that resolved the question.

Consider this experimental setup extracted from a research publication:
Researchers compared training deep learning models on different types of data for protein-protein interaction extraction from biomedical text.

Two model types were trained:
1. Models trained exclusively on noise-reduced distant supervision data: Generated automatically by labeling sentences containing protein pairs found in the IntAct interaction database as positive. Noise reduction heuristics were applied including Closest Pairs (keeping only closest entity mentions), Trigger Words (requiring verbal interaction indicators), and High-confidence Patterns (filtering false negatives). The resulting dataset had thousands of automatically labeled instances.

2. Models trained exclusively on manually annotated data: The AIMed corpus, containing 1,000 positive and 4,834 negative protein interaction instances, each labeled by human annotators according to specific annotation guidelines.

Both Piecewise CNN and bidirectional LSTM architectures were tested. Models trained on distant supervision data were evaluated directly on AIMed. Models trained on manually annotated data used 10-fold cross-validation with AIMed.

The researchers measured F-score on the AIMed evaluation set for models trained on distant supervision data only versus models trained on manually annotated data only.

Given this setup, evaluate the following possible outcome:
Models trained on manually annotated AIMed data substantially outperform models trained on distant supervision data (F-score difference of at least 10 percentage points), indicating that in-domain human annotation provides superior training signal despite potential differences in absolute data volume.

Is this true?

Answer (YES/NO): YES